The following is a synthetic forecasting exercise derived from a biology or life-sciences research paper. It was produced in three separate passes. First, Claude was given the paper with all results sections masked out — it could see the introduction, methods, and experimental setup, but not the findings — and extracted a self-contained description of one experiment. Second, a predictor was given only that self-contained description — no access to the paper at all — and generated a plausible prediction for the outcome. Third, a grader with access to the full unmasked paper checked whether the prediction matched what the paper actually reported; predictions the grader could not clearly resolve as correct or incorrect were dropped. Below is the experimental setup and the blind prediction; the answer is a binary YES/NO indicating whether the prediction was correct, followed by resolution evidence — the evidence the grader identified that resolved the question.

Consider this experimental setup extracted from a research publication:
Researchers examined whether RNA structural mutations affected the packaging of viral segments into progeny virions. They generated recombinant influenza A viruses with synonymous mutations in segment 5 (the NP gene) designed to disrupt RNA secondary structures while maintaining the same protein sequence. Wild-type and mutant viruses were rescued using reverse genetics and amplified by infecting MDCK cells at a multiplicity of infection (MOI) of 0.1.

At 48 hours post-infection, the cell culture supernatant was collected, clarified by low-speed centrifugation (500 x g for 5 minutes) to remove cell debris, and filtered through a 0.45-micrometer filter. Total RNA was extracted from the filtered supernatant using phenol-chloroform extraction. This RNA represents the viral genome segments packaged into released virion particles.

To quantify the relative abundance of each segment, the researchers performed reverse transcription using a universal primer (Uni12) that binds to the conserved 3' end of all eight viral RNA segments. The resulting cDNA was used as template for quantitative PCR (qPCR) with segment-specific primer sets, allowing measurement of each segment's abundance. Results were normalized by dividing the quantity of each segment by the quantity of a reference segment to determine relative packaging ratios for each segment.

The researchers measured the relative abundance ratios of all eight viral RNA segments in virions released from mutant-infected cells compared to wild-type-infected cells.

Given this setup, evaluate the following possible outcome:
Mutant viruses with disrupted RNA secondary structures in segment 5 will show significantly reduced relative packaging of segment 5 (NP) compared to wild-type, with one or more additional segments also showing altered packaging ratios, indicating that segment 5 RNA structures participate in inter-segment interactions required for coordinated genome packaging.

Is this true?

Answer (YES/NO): NO